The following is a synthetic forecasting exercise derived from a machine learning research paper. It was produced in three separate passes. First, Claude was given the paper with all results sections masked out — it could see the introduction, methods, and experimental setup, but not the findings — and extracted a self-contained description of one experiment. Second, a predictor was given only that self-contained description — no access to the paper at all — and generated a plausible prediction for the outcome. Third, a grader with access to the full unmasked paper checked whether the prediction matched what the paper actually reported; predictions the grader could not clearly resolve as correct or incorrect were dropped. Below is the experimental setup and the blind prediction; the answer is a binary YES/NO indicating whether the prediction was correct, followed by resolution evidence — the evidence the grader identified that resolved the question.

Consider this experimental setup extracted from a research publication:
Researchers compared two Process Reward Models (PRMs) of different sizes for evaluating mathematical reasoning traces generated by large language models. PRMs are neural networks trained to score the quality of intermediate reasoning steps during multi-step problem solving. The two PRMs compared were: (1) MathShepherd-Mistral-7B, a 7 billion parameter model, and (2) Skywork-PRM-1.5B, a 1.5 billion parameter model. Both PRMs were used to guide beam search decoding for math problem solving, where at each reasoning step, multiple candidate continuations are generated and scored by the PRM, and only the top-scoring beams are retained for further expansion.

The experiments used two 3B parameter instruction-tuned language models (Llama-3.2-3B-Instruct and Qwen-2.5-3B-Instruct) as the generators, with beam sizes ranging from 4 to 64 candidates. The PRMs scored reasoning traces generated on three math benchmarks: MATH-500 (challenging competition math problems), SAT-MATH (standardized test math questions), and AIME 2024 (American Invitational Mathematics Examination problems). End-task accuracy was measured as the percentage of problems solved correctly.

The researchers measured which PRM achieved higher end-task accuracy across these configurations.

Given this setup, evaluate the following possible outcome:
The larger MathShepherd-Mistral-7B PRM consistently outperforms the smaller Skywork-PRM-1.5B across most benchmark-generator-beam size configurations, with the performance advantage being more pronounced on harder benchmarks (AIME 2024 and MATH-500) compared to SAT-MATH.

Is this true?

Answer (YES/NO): NO